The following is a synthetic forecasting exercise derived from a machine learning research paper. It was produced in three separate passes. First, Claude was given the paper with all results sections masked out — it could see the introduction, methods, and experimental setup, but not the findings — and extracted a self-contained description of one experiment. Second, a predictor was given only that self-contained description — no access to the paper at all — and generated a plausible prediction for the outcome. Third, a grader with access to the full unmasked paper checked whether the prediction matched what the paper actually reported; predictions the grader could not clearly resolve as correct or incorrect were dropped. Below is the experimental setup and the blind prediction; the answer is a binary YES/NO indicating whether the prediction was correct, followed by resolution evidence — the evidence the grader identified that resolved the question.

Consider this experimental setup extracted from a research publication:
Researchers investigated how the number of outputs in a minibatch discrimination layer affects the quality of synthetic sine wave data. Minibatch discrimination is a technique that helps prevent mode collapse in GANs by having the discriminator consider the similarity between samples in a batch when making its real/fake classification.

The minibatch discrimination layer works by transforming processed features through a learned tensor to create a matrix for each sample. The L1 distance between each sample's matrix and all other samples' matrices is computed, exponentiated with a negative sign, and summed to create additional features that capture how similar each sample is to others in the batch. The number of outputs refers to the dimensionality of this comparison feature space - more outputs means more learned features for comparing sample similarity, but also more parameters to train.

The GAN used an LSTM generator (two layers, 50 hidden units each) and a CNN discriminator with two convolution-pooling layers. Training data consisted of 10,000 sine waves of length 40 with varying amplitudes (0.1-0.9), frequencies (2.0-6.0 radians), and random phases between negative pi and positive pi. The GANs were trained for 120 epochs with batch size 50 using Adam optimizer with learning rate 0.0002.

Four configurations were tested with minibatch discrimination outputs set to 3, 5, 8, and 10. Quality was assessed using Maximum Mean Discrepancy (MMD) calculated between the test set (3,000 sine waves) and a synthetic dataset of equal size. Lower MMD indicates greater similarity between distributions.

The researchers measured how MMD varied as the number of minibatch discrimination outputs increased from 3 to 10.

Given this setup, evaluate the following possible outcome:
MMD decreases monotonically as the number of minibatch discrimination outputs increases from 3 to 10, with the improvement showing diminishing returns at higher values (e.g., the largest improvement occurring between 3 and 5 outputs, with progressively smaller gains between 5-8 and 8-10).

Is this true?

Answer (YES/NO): NO